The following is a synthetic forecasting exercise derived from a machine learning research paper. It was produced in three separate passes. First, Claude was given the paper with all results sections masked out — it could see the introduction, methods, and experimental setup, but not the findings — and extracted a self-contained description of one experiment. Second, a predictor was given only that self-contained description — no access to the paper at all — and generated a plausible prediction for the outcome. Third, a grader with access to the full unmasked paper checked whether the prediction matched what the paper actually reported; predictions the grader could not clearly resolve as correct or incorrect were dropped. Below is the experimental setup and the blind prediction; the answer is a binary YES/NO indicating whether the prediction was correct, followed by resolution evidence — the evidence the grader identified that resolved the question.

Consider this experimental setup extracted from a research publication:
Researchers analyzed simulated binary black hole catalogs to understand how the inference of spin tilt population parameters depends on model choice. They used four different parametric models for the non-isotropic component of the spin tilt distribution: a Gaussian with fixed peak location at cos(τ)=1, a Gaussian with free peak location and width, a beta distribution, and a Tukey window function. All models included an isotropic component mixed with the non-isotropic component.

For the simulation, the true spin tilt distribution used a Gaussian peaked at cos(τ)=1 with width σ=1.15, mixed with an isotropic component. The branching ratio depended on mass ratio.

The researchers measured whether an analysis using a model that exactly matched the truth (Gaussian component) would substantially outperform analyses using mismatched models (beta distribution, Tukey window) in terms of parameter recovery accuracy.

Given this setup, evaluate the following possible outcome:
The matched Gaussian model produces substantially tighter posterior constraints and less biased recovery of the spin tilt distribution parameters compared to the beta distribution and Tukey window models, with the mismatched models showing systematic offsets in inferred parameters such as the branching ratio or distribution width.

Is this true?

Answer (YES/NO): NO